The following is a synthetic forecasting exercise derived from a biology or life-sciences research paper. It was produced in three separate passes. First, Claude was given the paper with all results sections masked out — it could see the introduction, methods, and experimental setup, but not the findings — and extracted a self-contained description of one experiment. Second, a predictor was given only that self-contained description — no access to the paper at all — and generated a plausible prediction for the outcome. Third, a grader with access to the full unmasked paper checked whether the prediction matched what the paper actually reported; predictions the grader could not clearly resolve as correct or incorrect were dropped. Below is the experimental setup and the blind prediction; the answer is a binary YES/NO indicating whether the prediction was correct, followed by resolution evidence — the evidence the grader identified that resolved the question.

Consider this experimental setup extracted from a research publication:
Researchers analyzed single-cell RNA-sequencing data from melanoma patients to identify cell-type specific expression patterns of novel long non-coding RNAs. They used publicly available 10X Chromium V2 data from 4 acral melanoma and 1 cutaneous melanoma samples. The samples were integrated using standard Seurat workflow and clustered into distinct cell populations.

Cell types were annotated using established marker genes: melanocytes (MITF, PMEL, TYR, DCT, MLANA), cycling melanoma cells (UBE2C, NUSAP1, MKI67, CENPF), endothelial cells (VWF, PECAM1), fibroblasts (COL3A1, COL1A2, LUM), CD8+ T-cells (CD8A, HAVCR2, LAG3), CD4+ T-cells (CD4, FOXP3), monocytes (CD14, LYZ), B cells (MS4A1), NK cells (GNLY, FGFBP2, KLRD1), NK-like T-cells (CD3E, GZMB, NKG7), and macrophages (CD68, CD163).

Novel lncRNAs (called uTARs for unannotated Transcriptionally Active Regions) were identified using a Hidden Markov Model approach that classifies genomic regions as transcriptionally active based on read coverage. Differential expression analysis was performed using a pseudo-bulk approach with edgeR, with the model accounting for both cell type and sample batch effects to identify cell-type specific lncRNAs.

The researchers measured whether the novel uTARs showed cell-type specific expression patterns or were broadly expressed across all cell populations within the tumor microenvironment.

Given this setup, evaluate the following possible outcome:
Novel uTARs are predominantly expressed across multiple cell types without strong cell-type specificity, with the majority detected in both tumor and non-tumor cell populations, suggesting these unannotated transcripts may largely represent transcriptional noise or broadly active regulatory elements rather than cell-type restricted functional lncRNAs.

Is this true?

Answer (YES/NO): NO